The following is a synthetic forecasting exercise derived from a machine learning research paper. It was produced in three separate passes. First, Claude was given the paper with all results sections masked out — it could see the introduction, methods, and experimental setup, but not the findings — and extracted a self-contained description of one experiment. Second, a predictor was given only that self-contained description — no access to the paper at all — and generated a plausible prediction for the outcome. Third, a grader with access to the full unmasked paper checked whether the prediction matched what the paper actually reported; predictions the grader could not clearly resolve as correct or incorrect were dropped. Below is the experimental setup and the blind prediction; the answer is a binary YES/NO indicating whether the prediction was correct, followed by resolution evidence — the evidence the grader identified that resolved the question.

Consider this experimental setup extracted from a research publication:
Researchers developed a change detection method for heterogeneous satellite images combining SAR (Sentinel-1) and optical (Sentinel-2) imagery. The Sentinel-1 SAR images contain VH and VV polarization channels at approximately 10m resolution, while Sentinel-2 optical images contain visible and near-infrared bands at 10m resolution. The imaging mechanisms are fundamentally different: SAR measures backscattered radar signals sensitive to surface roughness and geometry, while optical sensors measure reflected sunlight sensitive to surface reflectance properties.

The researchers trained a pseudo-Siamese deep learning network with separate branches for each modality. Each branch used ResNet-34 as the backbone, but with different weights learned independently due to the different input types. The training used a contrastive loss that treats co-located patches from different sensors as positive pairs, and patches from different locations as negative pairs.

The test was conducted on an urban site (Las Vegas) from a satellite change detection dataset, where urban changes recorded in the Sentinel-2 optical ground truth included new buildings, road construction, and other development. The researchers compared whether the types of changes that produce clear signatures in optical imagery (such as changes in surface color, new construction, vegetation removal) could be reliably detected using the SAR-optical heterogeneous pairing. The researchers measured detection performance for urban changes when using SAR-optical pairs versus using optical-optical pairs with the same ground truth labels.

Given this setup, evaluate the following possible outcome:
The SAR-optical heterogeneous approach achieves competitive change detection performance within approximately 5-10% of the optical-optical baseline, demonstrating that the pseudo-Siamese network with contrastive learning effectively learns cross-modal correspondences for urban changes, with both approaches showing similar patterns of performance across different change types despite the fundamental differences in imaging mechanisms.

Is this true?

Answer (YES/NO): NO